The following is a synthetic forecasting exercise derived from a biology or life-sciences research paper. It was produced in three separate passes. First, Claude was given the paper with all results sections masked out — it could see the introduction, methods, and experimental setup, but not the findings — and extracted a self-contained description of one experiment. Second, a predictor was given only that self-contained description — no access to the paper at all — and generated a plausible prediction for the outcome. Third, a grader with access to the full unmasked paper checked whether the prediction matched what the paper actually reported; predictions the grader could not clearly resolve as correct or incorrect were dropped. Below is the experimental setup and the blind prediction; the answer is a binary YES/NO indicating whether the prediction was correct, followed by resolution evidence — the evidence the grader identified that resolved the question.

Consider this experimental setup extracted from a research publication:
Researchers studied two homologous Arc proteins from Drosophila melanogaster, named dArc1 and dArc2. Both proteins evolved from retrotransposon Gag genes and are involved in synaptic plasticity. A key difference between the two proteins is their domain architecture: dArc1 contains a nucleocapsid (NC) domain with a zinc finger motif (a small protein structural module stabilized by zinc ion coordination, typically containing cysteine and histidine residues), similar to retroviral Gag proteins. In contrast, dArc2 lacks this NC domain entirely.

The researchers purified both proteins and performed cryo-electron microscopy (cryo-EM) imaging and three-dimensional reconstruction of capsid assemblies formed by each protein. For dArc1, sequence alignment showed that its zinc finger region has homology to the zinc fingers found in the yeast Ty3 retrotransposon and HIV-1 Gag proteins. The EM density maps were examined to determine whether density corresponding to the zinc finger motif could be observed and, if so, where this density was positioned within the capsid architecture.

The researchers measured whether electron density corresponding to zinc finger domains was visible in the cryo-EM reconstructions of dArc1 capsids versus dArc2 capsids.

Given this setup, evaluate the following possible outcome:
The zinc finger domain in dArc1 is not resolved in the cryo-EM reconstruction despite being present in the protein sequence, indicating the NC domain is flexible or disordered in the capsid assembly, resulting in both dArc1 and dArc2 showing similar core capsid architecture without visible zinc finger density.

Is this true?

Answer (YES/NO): NO